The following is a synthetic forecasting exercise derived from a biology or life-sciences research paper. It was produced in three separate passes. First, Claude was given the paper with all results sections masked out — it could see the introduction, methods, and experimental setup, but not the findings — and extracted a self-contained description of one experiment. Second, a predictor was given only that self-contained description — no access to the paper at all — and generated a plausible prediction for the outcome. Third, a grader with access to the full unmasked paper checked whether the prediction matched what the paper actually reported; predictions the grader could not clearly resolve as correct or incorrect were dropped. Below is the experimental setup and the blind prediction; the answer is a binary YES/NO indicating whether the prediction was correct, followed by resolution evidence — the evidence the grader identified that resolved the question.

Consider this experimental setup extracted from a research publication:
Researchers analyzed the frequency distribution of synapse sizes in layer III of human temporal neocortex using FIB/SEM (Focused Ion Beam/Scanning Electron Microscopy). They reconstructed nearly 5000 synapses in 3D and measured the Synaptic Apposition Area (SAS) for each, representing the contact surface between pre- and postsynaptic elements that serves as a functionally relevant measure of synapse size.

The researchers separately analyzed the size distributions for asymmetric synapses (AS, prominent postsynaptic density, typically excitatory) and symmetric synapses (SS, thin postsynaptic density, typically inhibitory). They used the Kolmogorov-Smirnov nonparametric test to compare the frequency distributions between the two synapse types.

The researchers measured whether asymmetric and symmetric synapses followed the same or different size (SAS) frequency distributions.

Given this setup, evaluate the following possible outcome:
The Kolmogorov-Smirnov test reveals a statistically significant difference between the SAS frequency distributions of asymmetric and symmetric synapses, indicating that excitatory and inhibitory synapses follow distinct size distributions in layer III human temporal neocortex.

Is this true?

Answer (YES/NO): YES